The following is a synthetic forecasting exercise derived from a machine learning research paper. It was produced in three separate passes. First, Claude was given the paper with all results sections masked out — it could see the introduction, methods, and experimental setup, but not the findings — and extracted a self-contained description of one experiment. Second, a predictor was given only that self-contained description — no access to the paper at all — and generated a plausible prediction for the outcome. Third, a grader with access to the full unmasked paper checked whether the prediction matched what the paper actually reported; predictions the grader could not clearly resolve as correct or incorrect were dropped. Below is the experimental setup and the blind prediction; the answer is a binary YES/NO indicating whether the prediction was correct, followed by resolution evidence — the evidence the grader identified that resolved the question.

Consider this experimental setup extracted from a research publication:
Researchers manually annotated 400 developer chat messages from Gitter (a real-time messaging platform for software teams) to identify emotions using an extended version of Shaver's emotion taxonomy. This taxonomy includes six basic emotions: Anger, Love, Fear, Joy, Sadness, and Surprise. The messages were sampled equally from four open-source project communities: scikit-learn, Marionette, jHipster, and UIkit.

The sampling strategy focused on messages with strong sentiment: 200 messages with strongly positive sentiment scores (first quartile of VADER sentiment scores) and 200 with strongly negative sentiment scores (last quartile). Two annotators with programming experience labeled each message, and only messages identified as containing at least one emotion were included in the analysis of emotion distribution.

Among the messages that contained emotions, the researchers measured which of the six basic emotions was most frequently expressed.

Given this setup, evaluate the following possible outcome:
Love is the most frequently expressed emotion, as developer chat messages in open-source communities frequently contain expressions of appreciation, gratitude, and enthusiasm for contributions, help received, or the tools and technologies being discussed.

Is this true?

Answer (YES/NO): NO